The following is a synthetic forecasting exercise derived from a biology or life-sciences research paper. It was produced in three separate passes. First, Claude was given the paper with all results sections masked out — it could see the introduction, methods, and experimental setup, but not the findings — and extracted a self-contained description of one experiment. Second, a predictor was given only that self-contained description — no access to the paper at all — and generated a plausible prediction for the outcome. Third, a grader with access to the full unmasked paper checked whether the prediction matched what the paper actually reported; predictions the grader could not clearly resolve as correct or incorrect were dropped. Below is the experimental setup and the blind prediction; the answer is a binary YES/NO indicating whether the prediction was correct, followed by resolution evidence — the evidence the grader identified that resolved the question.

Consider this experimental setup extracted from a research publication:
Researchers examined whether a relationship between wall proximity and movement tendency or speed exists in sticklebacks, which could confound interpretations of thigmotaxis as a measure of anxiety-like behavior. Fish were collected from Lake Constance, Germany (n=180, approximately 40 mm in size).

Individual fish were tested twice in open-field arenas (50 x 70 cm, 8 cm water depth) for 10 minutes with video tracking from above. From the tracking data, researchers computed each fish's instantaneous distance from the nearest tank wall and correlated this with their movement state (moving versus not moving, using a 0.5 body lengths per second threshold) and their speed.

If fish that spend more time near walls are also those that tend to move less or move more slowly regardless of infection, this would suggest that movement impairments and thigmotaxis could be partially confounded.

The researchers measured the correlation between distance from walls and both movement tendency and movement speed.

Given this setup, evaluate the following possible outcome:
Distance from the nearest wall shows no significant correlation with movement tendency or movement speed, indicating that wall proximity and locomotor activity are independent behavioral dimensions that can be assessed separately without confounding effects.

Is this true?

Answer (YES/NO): YES